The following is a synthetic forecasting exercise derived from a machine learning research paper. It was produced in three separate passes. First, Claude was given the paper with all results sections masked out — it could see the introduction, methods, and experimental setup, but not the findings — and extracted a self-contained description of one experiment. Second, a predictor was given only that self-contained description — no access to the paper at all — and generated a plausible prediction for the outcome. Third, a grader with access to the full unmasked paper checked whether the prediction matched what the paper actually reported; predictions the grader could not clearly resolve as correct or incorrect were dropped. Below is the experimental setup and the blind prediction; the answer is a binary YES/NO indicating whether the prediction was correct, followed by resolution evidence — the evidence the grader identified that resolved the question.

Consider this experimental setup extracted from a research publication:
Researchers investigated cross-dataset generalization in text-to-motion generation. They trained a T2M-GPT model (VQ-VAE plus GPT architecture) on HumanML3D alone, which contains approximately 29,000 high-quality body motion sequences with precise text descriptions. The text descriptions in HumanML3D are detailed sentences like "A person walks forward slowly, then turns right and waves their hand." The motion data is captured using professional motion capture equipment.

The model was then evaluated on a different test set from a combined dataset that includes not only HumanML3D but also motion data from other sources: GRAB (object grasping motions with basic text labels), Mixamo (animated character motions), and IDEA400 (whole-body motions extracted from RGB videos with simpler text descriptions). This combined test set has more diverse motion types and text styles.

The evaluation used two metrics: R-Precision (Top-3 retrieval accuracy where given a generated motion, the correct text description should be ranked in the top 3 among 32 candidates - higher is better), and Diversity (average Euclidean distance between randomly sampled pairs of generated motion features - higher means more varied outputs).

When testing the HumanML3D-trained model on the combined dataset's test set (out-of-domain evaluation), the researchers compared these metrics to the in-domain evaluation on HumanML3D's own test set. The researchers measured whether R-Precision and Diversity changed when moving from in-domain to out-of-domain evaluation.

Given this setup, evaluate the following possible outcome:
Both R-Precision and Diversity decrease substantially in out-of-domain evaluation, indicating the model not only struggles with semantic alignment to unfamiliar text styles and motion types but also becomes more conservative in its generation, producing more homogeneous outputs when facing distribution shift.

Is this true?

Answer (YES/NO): YES